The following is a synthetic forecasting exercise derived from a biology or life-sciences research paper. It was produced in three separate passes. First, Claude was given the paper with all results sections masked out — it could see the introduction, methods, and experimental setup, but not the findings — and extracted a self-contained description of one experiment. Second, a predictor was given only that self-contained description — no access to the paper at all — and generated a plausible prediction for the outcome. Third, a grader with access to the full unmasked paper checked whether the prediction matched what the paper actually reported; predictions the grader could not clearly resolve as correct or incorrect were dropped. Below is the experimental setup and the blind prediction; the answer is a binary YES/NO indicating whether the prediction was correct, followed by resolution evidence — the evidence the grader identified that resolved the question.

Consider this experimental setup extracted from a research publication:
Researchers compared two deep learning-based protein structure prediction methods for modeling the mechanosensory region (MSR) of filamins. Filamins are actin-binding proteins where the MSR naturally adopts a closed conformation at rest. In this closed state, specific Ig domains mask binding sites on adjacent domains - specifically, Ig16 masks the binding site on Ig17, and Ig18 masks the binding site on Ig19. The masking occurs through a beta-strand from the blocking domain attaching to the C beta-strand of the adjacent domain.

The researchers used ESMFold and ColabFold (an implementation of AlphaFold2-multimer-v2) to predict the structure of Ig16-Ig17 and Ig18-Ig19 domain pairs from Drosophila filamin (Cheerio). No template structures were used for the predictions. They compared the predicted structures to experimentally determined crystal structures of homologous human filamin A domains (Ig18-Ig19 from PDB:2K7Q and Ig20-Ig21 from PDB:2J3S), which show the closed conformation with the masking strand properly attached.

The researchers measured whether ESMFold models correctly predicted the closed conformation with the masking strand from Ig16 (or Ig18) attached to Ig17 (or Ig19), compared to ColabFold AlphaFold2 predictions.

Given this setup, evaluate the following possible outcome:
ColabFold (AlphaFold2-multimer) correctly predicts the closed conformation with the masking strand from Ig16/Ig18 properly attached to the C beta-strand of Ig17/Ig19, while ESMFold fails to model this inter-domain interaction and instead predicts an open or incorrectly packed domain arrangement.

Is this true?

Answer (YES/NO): YES